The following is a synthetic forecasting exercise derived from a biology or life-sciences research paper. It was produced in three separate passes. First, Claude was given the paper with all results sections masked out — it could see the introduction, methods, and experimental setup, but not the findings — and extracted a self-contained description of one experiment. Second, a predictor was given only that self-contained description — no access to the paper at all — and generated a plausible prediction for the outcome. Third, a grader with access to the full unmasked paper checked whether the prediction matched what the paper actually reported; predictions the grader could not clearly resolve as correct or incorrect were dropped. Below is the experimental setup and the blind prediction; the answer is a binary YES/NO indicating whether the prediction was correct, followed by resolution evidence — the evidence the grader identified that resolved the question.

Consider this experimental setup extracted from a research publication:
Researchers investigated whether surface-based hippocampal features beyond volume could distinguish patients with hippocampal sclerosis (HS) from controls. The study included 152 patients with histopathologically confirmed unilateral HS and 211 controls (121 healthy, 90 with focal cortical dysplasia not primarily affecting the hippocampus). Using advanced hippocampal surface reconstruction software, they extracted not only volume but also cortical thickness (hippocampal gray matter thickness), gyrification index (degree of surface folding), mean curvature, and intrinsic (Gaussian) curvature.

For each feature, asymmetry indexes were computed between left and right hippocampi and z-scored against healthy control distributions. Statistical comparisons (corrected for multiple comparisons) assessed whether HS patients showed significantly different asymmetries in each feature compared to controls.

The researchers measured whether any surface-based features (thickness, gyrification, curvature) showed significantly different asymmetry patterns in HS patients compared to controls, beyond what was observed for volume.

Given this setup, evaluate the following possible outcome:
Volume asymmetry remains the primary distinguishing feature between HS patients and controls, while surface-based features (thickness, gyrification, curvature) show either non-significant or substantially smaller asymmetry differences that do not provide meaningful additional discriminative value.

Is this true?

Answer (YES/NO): NO